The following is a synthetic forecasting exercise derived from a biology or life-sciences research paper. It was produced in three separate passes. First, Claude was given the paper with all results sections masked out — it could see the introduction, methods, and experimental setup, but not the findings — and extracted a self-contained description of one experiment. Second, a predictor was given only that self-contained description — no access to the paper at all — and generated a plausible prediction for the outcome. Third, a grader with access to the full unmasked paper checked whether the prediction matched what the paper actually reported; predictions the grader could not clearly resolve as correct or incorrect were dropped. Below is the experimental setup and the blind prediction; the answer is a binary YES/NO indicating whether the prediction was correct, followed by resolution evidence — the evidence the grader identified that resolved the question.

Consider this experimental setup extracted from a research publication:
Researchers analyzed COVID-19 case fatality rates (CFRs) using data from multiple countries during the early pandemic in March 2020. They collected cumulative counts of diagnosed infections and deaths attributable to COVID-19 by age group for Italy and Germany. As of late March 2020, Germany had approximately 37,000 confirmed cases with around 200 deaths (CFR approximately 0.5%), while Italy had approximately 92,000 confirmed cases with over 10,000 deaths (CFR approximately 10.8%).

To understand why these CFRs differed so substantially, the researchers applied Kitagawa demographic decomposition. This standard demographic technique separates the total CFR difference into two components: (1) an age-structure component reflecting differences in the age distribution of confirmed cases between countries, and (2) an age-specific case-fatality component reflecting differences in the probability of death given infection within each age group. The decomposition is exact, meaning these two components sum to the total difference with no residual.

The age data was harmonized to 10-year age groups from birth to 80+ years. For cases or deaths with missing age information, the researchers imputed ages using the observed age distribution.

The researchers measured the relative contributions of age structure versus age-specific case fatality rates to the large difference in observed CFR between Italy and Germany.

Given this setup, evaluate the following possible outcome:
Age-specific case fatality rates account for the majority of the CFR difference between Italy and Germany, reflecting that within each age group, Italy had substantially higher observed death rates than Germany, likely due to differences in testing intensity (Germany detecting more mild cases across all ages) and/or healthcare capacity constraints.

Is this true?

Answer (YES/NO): NO